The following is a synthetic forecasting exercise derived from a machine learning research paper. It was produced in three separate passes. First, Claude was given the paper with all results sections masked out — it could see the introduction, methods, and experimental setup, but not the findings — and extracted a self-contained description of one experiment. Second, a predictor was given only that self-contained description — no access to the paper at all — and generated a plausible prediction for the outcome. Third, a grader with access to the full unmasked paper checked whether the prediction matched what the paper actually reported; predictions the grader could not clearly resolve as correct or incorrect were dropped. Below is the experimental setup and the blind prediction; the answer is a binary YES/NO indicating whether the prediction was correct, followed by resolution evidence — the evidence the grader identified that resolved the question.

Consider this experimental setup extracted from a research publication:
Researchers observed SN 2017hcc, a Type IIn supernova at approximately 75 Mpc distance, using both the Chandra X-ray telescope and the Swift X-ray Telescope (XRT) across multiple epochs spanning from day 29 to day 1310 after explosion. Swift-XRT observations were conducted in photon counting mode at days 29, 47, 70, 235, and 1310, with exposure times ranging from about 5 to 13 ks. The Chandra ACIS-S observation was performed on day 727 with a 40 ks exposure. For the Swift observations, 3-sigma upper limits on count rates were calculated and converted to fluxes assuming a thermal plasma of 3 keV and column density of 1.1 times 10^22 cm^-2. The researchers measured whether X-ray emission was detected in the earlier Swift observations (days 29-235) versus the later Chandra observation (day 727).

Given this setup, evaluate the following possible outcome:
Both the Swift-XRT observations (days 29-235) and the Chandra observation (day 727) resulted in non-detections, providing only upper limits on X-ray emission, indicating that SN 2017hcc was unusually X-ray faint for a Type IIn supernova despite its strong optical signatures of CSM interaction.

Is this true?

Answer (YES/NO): NO